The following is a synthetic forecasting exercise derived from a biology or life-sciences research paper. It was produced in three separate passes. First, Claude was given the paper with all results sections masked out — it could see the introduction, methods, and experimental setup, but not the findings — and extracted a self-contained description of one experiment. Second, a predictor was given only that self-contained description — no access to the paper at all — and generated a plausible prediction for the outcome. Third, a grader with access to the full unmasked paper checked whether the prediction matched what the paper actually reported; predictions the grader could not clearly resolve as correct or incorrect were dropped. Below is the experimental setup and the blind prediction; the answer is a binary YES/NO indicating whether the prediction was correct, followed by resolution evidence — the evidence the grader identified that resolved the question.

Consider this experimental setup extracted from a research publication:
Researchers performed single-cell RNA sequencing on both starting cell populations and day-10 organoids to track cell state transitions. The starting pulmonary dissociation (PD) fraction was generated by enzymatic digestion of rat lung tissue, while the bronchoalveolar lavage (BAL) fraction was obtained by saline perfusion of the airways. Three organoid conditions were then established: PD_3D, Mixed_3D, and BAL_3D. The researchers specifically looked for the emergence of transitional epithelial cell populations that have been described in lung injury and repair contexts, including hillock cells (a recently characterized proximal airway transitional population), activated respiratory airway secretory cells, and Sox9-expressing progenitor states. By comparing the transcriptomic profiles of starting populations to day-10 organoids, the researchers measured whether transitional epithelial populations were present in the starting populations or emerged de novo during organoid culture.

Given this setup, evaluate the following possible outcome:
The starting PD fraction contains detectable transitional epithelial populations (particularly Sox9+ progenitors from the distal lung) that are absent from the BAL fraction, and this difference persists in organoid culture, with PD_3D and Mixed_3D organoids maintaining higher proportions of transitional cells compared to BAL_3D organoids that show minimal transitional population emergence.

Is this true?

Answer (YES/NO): NO